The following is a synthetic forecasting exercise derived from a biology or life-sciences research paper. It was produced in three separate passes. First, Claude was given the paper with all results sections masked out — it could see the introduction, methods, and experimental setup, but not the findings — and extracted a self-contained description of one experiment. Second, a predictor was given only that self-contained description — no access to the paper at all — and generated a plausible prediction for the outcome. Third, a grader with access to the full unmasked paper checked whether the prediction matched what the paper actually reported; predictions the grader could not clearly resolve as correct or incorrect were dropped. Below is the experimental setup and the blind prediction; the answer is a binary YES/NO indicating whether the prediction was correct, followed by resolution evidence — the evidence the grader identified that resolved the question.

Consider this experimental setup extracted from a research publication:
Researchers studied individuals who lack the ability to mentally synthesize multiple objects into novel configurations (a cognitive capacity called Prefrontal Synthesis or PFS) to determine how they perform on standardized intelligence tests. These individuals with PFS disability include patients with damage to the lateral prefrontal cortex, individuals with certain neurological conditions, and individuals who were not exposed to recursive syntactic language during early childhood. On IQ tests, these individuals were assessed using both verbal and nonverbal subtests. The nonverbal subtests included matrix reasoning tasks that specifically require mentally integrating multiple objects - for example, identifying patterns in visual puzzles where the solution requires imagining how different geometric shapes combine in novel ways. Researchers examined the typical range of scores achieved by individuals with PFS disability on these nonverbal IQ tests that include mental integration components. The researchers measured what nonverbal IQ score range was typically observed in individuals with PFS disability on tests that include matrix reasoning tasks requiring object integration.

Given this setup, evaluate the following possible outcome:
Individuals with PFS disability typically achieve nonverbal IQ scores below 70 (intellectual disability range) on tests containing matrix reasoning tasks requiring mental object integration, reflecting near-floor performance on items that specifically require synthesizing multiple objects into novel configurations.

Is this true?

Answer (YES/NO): NO